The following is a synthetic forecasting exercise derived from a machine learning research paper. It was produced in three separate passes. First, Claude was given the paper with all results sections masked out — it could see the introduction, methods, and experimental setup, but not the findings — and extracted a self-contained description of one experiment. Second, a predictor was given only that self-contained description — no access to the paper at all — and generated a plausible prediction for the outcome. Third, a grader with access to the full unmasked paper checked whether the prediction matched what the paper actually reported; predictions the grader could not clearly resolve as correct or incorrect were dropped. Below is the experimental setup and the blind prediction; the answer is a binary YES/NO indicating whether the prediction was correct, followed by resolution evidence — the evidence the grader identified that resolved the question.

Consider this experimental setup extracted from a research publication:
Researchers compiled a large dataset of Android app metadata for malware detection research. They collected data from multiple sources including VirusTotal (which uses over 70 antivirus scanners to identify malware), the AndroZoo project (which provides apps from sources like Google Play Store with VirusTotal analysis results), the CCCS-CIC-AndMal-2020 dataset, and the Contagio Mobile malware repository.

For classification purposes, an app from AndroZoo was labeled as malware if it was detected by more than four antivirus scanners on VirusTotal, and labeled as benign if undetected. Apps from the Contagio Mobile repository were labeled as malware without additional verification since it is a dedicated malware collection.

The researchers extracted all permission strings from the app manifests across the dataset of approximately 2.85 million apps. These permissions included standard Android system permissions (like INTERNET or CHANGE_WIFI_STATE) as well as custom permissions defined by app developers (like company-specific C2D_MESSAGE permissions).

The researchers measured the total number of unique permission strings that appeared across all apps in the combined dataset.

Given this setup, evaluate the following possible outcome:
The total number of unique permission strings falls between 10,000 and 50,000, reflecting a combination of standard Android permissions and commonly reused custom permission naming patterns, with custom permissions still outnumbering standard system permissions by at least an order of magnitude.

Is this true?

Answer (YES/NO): NO